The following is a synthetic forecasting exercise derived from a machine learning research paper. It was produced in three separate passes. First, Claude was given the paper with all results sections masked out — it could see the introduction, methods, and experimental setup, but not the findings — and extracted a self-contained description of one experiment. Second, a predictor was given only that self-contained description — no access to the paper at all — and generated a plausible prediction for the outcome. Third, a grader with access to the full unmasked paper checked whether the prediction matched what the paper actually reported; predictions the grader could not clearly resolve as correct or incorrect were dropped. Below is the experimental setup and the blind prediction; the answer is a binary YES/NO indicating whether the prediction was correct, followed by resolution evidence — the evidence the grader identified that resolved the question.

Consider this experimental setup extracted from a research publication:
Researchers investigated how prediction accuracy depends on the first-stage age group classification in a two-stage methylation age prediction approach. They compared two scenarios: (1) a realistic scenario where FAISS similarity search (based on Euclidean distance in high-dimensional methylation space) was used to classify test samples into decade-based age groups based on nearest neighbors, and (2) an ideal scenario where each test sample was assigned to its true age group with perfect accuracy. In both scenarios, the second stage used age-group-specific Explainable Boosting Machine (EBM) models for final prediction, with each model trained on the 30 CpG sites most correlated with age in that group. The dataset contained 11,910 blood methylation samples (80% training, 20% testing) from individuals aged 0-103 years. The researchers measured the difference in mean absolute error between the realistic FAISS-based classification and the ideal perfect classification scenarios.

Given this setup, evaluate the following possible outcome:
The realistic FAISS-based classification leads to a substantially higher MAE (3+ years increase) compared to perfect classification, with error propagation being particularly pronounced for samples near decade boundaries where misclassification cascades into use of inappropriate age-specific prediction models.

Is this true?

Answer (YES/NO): NO